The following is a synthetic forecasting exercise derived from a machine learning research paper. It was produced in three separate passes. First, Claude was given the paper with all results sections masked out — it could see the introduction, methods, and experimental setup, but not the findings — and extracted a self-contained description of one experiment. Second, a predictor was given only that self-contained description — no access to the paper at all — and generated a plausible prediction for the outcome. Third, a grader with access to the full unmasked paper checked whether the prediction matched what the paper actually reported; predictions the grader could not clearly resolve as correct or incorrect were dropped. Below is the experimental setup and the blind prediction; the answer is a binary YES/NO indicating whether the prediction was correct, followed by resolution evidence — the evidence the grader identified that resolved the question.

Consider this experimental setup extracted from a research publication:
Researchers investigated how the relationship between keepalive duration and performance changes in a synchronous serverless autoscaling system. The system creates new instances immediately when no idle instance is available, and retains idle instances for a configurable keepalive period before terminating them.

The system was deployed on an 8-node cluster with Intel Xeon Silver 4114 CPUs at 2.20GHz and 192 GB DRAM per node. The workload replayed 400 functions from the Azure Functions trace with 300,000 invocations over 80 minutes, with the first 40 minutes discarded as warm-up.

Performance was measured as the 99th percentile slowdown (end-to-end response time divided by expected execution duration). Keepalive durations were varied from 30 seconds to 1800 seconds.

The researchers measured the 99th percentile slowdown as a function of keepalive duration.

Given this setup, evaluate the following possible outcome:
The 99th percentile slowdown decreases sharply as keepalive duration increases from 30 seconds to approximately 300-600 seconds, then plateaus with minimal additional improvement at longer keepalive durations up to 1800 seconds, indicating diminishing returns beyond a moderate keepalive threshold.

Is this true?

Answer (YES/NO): YES